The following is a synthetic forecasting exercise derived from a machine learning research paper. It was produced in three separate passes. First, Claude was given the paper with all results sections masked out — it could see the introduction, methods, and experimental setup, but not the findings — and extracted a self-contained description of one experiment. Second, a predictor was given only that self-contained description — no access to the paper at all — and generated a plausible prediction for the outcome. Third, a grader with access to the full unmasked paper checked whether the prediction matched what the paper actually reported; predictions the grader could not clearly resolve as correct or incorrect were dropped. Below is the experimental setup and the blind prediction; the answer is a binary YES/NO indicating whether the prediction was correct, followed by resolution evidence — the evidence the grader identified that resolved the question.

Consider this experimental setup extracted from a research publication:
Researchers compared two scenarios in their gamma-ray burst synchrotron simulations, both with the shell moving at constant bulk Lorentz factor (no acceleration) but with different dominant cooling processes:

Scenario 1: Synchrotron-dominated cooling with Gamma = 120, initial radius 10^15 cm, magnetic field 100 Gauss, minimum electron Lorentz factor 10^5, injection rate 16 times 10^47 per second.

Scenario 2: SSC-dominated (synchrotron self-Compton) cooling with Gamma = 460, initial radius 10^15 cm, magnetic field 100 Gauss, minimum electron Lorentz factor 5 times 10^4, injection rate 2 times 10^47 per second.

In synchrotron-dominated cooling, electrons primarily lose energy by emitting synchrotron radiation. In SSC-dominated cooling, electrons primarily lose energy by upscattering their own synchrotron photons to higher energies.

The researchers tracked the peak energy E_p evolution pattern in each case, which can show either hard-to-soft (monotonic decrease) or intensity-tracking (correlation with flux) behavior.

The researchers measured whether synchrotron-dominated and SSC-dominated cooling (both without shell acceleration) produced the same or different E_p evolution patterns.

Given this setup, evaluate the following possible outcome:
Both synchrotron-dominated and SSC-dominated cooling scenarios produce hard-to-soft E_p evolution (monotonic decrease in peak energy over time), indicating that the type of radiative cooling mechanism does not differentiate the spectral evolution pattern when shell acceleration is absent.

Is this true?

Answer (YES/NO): YES